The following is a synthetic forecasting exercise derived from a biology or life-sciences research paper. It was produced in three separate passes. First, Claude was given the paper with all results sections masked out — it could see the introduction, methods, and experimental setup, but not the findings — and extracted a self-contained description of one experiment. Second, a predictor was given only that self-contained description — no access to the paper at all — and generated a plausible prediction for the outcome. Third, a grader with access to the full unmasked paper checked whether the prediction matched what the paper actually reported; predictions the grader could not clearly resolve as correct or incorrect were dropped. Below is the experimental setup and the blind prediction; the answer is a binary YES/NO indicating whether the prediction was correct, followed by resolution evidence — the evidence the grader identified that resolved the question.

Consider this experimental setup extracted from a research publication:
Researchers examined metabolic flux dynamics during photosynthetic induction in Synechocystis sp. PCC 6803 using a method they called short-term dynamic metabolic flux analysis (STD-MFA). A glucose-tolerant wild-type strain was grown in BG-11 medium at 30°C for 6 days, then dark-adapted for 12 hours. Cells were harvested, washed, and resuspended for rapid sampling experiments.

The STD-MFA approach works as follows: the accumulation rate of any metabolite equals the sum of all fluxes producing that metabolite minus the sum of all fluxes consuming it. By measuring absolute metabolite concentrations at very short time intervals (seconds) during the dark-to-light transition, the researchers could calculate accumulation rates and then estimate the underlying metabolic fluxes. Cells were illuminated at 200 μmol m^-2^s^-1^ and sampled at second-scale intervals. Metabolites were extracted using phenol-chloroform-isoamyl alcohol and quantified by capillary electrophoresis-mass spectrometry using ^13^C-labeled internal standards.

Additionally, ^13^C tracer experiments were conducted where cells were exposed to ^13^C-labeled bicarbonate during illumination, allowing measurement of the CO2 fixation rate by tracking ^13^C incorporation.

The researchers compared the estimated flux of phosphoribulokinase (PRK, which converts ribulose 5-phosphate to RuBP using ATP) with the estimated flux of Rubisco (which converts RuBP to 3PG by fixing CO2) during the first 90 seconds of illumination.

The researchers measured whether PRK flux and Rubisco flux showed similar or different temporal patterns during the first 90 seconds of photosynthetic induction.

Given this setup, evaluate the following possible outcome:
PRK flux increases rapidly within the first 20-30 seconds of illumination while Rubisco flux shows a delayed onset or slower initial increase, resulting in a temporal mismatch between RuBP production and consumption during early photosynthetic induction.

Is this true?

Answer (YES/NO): YES